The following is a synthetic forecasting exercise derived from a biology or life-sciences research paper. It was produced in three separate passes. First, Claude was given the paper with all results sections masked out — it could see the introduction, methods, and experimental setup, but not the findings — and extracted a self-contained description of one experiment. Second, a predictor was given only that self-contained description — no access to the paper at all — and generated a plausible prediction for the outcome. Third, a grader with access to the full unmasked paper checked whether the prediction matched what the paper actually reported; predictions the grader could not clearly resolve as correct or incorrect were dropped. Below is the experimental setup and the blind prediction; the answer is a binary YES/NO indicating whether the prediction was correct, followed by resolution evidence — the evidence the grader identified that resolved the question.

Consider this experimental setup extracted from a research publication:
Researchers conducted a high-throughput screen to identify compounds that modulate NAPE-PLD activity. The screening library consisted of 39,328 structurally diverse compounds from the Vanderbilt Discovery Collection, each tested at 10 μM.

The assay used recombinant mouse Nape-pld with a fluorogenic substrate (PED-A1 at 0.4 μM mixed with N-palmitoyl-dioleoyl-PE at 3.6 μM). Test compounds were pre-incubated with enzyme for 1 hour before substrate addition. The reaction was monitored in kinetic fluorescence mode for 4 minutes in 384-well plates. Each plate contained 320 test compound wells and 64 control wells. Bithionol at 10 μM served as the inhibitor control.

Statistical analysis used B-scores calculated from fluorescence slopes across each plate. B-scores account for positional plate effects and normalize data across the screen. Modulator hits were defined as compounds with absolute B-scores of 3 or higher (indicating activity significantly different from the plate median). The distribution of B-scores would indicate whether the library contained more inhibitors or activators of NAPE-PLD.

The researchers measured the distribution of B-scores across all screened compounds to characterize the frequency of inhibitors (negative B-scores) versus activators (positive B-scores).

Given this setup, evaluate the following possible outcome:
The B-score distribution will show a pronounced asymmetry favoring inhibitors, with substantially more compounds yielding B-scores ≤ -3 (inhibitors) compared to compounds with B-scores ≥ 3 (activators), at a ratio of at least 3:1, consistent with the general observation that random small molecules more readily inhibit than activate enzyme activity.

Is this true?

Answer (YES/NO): NO